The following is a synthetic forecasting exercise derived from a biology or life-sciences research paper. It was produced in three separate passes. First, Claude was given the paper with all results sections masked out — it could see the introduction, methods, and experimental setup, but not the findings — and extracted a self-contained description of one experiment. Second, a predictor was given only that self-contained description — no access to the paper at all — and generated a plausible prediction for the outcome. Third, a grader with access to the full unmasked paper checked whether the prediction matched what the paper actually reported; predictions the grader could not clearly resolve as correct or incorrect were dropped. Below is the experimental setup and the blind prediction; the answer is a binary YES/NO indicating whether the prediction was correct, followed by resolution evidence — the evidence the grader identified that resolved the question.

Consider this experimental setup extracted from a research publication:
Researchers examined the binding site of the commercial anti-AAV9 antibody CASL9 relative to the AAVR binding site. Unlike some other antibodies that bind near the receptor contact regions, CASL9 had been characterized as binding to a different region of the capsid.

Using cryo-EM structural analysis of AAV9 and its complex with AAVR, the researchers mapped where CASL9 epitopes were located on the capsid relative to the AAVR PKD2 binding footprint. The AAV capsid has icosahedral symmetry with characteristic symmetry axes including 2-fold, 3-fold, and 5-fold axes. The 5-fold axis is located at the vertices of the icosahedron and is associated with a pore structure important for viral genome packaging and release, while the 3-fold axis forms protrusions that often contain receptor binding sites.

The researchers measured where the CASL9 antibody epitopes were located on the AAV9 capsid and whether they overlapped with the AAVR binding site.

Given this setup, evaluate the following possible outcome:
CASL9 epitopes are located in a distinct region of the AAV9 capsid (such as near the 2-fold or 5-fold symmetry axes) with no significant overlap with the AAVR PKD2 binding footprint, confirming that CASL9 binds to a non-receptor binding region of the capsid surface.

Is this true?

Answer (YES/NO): YES